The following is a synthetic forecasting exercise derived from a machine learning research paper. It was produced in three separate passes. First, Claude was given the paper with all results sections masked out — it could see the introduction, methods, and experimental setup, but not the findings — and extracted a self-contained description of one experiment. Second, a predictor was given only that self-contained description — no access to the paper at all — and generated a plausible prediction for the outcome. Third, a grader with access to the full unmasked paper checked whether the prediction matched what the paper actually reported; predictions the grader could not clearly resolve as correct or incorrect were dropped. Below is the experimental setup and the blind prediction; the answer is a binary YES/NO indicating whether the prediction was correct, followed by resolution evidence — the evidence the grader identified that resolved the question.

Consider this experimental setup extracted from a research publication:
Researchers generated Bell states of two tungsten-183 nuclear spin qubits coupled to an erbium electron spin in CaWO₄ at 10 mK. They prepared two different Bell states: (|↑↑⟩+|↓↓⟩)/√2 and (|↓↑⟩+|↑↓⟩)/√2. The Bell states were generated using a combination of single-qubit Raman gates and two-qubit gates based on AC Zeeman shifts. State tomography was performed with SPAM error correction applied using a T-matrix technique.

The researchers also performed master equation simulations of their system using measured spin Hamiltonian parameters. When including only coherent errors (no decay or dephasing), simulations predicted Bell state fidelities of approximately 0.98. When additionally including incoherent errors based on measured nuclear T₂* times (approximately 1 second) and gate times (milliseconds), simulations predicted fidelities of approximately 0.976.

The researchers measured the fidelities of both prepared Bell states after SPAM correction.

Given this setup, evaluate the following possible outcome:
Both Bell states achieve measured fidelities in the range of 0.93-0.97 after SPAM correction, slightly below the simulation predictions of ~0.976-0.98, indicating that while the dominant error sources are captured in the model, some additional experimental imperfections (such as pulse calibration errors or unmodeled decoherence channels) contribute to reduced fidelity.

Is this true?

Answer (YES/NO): NO